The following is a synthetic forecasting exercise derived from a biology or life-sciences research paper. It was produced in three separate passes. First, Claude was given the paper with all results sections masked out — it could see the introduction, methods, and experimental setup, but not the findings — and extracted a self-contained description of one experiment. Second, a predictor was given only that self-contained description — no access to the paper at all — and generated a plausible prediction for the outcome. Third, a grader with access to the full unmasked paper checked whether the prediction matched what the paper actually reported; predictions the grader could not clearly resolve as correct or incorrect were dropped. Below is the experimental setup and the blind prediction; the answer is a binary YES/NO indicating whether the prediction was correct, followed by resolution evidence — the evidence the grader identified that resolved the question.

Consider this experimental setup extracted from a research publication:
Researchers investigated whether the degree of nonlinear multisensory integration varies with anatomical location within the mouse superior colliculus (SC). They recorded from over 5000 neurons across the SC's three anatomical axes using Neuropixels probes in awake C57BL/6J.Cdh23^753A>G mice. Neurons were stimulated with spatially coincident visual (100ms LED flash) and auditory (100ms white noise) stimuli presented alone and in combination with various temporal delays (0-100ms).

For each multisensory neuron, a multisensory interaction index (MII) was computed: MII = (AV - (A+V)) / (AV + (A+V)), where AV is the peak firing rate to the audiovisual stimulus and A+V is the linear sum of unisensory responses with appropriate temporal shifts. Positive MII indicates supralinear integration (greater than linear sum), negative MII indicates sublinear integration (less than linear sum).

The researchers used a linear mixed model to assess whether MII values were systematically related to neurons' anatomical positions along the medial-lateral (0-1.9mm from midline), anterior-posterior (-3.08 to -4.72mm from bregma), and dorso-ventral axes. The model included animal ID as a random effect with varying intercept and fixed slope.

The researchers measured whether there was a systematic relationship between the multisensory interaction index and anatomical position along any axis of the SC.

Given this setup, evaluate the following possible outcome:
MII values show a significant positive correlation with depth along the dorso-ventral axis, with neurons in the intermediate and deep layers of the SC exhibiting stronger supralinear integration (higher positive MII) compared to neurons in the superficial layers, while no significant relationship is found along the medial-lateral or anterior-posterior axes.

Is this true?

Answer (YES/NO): NO